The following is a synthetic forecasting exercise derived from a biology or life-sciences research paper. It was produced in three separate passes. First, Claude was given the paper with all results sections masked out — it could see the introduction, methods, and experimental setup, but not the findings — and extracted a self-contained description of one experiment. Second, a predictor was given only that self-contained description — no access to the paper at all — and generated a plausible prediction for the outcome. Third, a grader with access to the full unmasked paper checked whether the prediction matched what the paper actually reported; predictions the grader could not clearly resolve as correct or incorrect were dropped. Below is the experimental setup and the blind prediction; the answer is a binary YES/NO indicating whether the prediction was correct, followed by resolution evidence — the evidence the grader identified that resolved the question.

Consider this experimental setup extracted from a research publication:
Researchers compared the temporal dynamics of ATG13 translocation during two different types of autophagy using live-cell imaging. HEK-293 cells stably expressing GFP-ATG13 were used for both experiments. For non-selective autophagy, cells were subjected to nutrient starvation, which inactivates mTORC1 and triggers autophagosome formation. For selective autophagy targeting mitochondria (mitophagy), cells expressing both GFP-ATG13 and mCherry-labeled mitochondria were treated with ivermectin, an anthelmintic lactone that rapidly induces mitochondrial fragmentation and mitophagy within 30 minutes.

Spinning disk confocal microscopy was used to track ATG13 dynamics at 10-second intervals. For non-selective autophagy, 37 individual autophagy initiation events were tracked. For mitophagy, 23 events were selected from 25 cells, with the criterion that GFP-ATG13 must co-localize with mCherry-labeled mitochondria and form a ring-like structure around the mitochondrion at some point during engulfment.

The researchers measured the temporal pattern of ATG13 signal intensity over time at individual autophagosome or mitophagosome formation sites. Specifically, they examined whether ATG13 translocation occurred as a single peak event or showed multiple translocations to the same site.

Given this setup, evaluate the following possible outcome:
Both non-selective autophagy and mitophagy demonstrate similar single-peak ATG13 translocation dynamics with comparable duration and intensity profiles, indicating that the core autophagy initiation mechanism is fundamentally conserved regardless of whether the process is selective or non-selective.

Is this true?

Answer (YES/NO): NO